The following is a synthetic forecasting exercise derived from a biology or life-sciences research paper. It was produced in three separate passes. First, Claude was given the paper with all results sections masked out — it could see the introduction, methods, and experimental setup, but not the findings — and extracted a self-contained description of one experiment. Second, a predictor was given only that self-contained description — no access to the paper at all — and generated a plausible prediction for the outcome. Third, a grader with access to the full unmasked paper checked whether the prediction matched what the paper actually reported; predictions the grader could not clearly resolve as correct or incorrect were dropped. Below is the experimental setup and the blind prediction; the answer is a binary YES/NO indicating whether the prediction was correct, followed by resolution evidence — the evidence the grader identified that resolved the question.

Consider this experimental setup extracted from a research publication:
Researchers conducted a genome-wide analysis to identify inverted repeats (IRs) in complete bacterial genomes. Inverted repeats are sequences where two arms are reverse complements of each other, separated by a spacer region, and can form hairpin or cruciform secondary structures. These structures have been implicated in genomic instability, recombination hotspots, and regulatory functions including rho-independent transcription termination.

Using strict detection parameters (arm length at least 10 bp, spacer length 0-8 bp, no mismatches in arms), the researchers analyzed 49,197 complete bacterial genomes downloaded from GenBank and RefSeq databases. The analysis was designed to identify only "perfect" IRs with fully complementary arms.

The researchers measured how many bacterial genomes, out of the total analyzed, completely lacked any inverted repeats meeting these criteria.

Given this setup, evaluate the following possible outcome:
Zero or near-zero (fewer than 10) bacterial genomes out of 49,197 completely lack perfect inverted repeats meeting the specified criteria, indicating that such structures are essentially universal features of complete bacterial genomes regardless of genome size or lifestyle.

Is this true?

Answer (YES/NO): YES